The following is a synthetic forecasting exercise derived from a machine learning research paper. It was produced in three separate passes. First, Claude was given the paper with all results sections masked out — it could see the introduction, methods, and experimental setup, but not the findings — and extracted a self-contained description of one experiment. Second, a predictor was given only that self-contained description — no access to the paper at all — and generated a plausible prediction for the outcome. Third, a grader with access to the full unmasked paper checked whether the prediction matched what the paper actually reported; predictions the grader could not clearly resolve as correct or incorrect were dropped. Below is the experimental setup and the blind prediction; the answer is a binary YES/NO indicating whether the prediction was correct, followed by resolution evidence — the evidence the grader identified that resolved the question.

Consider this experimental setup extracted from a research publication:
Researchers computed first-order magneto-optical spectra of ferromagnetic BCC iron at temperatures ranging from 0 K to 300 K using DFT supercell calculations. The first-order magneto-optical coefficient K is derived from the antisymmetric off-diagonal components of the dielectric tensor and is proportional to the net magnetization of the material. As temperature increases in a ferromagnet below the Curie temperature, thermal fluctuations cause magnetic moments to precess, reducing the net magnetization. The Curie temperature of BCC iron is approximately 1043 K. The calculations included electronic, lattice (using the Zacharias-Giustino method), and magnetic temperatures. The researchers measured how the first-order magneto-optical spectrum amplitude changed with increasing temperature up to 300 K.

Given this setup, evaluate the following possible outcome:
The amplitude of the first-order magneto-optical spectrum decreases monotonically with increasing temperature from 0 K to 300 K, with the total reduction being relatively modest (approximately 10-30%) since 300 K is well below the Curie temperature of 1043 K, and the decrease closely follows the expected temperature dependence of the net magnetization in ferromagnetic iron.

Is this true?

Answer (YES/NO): YES